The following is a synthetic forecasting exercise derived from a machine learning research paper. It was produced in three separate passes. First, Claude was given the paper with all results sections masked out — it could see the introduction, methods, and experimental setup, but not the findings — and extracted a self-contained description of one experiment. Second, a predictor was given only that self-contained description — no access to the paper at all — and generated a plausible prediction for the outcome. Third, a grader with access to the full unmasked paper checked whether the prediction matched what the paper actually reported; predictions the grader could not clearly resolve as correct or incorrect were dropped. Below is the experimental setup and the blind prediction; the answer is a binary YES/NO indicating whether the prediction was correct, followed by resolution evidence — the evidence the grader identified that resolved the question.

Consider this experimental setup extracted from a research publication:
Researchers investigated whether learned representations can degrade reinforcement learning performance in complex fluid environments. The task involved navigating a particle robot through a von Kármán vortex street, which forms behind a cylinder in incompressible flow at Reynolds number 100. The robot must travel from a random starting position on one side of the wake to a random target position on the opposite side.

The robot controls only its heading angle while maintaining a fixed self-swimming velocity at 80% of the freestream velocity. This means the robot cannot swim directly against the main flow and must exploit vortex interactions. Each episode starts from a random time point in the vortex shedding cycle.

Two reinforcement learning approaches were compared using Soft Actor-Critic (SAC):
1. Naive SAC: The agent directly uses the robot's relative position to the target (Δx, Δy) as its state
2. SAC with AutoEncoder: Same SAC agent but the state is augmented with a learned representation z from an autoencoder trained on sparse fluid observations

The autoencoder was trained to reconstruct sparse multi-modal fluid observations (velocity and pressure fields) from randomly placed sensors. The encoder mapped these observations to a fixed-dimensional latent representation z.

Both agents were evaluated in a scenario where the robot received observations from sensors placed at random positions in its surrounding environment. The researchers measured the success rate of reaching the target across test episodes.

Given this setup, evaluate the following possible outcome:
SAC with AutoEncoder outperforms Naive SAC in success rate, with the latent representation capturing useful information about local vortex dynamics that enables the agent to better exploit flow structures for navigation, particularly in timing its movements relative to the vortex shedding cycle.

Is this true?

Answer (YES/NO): NO